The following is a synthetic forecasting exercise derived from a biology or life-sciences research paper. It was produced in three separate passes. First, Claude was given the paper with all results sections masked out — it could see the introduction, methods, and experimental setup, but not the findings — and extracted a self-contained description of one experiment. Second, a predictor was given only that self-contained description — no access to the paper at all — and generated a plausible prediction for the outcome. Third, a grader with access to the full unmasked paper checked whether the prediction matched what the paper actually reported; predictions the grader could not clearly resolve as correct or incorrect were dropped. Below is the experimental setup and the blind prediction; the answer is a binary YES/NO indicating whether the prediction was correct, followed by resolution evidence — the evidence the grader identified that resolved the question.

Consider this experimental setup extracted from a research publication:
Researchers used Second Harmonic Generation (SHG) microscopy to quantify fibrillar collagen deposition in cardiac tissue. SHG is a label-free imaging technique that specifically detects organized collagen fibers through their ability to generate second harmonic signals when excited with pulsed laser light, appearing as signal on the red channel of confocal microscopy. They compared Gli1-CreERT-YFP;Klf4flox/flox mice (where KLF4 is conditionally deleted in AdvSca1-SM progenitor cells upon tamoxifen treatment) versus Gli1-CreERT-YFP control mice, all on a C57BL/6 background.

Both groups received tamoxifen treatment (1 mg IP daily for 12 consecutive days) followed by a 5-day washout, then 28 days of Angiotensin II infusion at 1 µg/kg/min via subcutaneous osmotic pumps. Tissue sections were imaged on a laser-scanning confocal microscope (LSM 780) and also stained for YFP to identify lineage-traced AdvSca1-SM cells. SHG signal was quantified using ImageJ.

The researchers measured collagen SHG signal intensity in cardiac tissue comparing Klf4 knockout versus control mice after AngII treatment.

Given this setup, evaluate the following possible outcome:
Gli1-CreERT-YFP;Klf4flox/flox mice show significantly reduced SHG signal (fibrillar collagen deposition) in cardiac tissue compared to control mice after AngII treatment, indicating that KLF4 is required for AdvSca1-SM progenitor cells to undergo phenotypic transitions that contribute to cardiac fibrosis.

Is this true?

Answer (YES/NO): YES